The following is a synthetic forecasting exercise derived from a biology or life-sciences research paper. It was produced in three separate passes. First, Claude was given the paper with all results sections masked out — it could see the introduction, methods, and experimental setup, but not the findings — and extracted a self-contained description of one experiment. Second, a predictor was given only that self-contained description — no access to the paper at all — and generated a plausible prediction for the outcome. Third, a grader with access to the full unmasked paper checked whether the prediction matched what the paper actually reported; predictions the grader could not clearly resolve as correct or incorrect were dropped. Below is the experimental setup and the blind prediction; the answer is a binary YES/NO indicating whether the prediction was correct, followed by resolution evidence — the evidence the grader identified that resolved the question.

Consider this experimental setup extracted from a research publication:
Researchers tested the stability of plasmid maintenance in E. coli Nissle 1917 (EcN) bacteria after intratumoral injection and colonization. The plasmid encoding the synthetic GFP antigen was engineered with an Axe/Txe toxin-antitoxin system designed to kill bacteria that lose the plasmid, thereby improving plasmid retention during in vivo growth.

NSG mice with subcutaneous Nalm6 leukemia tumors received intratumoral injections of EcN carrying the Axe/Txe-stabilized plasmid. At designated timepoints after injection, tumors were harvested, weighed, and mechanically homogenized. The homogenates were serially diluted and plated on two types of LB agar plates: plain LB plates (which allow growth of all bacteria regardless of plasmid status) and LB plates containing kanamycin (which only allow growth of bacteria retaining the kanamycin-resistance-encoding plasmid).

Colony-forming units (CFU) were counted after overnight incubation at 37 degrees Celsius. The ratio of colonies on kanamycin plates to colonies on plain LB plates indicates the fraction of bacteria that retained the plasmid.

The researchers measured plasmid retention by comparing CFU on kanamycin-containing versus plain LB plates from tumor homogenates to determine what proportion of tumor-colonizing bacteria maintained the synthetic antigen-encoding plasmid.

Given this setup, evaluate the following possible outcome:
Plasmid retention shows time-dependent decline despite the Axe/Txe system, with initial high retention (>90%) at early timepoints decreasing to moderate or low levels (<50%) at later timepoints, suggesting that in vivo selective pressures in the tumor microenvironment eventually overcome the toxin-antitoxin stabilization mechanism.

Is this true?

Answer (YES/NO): NO